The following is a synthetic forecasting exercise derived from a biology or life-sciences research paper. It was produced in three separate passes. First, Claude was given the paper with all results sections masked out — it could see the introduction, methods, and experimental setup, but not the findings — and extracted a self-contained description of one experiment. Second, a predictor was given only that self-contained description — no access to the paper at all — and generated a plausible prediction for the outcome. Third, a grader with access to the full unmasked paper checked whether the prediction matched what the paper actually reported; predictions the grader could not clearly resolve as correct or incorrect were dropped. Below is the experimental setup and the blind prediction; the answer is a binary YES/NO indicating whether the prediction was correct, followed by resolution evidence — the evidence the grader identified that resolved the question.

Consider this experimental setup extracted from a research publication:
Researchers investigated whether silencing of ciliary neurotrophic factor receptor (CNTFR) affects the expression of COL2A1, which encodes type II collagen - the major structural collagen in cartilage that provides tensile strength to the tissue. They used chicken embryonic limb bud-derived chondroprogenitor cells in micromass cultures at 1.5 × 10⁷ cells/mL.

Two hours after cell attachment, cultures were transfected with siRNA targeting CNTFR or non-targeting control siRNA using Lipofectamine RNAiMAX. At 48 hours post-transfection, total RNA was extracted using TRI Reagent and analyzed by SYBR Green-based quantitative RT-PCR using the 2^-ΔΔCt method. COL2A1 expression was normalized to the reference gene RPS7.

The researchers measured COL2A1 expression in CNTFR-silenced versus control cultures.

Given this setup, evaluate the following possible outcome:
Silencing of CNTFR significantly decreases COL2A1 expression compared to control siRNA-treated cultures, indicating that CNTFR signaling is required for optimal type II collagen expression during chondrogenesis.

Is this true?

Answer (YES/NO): NO